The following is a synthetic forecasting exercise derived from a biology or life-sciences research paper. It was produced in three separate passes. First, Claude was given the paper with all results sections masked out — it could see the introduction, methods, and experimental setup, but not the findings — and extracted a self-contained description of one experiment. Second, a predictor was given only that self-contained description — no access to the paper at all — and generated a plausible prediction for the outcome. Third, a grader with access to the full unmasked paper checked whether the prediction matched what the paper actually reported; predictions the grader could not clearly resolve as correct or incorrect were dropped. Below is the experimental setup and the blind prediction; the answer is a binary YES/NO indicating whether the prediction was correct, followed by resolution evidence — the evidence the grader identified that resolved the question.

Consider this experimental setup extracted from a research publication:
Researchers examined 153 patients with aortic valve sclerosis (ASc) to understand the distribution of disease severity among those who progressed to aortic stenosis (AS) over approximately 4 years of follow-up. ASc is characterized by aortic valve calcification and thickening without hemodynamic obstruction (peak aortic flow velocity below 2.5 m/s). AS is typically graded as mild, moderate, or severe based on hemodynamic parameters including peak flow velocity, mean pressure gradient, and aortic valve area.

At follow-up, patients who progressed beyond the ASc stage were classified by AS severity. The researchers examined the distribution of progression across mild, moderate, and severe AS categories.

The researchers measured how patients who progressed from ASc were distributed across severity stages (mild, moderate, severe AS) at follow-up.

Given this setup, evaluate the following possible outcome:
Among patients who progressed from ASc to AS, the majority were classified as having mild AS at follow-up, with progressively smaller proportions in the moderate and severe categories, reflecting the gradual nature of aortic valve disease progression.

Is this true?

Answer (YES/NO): NO